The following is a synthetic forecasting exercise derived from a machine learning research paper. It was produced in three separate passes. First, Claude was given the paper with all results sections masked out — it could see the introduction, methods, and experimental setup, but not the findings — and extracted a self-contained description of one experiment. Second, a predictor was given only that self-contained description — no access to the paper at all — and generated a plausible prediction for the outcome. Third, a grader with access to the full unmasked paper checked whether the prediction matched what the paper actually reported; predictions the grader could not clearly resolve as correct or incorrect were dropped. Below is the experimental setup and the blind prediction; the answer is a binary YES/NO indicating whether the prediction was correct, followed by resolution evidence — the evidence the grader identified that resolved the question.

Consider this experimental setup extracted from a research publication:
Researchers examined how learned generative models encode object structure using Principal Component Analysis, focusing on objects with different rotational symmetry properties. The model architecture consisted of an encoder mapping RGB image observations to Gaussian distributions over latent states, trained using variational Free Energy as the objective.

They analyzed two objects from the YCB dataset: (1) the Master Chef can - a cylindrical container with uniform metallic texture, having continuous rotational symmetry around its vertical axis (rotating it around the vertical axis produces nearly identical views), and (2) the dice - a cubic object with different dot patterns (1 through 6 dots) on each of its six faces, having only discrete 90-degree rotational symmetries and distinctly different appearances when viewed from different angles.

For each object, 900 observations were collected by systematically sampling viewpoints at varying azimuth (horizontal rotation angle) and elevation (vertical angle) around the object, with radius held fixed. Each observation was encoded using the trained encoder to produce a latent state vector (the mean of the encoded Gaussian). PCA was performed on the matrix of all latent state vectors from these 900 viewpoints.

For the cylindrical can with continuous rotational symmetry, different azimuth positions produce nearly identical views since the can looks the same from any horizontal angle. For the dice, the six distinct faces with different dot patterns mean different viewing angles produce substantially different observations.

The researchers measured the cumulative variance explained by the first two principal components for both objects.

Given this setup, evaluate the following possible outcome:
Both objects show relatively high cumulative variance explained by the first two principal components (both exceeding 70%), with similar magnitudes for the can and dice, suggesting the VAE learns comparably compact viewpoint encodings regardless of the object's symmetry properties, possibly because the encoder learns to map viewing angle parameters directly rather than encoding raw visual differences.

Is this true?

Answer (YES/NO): NO